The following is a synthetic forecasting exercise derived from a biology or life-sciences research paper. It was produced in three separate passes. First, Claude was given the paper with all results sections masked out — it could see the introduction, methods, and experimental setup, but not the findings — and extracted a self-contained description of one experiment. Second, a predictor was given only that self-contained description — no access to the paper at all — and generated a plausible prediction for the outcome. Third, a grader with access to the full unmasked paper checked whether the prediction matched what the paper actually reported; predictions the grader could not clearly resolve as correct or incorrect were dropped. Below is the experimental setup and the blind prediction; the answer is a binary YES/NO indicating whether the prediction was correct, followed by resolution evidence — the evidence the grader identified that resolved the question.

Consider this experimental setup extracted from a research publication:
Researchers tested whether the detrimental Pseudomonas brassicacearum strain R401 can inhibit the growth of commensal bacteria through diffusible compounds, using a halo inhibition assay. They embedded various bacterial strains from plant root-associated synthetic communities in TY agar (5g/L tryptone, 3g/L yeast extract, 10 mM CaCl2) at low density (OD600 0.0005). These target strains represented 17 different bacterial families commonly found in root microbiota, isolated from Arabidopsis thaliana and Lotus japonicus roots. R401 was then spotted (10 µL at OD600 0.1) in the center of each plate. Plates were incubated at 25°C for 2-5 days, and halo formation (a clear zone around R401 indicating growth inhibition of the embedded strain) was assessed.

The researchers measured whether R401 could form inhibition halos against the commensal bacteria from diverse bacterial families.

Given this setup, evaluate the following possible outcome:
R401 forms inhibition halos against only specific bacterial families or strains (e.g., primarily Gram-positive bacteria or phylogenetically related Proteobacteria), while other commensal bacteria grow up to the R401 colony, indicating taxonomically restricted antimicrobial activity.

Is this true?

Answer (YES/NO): NO